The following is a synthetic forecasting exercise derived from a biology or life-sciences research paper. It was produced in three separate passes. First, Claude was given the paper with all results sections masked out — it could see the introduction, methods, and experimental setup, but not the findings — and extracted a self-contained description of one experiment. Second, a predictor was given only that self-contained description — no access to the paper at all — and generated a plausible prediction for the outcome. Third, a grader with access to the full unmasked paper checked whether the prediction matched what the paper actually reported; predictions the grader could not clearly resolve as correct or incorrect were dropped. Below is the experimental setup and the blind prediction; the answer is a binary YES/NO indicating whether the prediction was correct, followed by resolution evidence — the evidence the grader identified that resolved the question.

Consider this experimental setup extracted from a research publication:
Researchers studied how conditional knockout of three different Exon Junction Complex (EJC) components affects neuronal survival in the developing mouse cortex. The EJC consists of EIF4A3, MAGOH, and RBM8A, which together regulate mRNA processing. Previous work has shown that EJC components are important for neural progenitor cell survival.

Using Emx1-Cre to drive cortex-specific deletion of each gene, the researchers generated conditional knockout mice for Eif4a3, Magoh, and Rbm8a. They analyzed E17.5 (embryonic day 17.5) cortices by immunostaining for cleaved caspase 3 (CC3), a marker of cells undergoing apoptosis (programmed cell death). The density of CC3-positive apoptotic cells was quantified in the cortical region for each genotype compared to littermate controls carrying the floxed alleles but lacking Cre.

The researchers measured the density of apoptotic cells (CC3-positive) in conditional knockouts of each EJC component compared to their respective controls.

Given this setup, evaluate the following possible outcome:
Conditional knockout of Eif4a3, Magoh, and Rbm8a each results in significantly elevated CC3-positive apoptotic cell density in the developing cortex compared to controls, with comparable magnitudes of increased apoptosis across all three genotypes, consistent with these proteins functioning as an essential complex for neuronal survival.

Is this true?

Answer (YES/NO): NO